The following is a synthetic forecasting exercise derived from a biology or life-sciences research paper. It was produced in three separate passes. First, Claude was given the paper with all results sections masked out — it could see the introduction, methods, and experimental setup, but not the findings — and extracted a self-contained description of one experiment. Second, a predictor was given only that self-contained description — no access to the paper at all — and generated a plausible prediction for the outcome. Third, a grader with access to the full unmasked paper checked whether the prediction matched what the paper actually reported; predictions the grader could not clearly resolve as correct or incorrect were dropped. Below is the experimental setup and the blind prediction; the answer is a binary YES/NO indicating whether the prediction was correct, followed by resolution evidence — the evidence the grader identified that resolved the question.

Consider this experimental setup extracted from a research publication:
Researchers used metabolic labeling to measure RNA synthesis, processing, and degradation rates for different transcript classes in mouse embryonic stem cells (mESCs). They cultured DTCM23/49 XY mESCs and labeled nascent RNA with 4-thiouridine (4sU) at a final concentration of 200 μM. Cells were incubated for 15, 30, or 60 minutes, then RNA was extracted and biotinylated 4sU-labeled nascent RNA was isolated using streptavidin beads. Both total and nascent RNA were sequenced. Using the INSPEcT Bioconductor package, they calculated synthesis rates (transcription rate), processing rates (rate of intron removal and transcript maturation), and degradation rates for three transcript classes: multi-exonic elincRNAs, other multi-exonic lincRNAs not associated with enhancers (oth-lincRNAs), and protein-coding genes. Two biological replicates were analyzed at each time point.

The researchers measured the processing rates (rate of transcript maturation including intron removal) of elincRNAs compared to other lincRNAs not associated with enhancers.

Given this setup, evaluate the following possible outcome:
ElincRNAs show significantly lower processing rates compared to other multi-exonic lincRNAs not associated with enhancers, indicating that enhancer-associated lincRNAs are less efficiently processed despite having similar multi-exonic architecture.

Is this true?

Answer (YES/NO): NO